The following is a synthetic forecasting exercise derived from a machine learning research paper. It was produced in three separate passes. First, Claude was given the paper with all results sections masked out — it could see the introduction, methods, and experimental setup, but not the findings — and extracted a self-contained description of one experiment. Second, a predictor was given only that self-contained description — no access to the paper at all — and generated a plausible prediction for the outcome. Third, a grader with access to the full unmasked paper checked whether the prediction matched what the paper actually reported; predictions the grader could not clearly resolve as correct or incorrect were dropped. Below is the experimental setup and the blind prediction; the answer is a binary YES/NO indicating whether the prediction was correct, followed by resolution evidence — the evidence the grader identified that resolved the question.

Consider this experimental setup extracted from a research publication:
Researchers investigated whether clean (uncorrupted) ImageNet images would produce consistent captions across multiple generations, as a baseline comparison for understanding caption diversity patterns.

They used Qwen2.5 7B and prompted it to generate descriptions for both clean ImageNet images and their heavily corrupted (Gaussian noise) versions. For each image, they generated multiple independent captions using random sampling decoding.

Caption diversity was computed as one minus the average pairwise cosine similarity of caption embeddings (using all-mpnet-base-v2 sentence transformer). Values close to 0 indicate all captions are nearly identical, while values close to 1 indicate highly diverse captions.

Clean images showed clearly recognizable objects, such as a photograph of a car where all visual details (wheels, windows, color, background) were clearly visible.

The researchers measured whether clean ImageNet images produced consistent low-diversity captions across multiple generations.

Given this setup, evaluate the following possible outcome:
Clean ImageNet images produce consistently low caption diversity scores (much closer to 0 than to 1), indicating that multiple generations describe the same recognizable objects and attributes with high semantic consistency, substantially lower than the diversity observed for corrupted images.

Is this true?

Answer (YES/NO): YES